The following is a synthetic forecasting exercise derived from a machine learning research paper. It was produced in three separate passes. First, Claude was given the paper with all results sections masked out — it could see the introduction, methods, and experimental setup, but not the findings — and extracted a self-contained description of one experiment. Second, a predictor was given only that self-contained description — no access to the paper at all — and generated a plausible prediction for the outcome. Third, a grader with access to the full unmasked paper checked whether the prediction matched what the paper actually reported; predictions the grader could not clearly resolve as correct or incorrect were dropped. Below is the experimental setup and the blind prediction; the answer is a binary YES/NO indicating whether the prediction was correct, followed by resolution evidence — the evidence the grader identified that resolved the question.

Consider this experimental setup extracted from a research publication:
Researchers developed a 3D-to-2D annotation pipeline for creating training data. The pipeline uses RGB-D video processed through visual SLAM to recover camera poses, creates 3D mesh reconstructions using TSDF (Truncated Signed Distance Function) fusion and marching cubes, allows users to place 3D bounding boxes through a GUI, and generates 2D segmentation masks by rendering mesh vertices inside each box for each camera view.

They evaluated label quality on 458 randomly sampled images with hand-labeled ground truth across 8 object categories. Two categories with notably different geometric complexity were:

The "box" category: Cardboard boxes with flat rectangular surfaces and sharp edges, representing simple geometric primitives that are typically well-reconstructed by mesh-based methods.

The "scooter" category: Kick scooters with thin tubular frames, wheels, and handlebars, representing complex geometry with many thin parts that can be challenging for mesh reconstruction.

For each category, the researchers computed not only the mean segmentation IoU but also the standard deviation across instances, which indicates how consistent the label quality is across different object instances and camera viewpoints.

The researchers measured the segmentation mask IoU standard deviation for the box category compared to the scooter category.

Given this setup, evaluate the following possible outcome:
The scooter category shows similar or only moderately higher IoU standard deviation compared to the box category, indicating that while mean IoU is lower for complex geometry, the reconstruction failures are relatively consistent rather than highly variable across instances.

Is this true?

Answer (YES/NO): NO